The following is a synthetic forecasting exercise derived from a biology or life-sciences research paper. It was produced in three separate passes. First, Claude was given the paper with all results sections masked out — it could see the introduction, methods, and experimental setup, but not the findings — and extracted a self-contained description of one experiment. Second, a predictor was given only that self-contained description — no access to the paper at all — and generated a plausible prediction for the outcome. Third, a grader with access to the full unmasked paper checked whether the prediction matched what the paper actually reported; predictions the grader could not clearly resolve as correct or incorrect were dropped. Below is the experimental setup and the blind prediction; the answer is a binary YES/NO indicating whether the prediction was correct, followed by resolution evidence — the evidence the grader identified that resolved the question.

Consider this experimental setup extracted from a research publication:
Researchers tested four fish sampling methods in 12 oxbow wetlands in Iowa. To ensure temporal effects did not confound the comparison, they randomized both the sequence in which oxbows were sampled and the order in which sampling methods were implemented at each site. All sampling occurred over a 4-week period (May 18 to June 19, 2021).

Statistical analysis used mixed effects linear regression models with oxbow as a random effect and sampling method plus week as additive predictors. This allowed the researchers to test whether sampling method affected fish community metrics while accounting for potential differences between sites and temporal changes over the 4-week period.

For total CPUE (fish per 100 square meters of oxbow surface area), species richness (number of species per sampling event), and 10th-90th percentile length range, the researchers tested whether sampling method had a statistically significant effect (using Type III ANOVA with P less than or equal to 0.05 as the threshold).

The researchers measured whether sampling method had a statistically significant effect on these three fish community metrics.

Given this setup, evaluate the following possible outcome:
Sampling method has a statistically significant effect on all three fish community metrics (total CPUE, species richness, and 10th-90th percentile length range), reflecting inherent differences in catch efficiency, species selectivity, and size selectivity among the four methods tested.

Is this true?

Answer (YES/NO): YES